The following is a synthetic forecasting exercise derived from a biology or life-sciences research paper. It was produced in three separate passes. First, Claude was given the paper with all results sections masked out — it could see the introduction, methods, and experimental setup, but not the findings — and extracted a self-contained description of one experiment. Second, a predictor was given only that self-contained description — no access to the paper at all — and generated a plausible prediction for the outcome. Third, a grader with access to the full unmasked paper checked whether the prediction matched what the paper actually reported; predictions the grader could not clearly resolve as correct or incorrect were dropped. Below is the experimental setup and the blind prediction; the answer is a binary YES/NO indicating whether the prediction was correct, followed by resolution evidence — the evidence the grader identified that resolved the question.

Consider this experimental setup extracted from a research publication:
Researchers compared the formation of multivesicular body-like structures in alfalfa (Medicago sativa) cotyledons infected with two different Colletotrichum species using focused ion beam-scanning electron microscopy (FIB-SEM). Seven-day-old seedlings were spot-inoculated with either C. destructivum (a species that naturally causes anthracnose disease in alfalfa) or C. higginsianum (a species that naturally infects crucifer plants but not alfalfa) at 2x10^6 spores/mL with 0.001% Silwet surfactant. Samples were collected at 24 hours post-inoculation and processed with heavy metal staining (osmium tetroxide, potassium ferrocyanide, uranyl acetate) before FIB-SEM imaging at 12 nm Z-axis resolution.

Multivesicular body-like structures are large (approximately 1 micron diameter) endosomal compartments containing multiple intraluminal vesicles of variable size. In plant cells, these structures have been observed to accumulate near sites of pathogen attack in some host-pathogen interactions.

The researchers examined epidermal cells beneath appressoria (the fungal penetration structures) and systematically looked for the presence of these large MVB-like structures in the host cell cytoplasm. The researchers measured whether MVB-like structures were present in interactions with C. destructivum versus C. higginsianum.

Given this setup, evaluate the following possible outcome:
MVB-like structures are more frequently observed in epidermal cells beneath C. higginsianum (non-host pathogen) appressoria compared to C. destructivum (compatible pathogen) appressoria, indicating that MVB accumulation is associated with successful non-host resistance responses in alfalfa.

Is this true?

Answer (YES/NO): YES